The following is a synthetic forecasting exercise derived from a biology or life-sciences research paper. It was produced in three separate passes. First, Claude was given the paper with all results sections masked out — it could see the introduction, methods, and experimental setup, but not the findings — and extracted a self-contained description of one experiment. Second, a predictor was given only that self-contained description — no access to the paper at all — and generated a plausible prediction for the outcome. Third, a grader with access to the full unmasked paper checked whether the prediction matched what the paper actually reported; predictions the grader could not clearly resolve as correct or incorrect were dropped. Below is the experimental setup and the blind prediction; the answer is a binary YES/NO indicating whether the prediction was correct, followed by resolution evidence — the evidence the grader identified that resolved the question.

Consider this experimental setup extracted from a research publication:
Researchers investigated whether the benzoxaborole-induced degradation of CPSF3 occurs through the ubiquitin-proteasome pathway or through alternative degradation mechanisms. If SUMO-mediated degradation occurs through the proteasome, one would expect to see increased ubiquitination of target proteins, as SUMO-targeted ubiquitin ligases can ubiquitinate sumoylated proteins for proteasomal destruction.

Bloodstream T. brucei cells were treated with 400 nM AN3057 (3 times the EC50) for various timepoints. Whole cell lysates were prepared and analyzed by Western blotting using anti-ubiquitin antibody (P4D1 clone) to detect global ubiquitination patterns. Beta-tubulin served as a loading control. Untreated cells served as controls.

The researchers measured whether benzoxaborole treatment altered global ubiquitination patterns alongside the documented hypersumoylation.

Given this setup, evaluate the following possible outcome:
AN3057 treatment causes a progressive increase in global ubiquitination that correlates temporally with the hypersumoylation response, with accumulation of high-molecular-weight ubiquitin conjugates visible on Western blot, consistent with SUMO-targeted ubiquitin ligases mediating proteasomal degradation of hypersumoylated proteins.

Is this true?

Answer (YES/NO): NO